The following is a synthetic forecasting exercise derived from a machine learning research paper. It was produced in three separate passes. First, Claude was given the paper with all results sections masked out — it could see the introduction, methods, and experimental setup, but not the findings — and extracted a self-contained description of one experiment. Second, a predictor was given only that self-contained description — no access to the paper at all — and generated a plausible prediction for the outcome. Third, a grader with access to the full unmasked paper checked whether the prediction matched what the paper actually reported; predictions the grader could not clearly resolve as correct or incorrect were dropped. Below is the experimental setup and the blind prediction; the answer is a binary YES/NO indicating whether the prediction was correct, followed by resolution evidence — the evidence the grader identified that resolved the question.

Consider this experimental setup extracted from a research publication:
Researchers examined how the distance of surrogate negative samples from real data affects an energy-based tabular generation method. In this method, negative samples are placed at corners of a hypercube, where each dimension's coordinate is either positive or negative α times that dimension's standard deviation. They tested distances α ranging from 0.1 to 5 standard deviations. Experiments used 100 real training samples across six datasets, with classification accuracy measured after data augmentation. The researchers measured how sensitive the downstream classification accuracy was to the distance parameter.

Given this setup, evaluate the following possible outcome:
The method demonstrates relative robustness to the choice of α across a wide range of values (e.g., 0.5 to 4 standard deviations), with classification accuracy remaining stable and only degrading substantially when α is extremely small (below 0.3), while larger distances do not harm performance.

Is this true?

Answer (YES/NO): NO